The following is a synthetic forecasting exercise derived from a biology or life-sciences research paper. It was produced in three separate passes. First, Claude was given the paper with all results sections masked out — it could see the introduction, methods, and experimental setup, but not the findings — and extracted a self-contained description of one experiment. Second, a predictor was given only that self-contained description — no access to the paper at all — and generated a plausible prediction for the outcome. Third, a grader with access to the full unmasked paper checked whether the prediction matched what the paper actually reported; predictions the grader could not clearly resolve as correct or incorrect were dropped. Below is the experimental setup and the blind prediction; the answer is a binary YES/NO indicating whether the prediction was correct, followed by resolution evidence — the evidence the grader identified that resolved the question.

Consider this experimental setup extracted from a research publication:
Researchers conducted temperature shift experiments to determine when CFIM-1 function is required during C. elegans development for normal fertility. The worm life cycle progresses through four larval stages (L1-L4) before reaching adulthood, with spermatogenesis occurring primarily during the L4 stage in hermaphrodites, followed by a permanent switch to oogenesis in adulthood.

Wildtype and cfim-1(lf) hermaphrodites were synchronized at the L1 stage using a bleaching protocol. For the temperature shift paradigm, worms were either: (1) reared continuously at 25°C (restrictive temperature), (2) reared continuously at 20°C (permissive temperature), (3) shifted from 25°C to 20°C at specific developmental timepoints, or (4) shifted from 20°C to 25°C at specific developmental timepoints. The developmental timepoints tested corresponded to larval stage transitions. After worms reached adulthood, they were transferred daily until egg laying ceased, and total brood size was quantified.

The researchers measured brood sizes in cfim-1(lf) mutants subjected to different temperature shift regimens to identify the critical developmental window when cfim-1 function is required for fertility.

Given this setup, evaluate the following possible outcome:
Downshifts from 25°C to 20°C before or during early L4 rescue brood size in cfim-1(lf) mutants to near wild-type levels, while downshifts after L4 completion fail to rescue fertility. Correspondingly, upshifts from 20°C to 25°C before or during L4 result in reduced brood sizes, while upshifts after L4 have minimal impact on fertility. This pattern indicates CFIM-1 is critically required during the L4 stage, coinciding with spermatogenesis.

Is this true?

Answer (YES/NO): NO